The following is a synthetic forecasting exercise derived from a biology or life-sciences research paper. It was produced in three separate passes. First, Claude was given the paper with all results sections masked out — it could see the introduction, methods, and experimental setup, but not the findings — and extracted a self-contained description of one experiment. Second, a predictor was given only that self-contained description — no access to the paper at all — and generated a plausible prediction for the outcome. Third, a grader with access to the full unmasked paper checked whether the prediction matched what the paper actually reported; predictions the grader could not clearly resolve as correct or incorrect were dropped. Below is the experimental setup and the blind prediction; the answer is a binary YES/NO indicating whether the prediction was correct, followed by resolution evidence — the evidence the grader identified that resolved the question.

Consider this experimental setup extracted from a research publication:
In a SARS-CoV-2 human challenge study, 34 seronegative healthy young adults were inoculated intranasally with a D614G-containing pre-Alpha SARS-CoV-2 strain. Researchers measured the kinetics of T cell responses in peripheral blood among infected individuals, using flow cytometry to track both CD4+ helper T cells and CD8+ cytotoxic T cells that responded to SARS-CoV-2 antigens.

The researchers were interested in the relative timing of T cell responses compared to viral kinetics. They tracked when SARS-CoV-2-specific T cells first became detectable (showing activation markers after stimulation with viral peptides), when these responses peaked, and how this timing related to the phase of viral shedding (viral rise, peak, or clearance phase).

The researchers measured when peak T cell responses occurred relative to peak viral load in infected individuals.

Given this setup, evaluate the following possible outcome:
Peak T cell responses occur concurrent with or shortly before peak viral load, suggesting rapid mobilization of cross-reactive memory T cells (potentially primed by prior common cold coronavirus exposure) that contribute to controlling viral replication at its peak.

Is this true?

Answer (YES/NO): NO